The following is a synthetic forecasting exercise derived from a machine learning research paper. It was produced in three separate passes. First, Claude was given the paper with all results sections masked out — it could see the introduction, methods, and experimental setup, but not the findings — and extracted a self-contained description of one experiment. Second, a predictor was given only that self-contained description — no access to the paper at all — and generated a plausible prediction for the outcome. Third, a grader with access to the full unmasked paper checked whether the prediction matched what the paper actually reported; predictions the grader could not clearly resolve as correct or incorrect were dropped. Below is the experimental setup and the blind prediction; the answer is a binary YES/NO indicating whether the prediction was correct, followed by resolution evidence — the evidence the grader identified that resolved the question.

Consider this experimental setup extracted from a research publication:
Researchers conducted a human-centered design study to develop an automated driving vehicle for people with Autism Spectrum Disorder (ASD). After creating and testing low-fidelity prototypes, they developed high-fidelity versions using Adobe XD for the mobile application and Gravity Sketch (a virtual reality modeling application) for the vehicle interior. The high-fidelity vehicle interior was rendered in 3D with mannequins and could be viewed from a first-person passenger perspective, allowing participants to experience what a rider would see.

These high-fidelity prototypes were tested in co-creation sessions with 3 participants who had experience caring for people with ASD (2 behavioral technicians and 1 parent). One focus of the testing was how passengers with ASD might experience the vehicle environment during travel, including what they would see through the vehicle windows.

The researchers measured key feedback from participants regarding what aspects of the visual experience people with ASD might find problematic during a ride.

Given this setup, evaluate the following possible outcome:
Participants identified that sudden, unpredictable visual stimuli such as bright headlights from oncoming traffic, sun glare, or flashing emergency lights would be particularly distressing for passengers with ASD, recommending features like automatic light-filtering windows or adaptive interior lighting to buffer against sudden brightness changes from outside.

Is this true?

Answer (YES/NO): NO